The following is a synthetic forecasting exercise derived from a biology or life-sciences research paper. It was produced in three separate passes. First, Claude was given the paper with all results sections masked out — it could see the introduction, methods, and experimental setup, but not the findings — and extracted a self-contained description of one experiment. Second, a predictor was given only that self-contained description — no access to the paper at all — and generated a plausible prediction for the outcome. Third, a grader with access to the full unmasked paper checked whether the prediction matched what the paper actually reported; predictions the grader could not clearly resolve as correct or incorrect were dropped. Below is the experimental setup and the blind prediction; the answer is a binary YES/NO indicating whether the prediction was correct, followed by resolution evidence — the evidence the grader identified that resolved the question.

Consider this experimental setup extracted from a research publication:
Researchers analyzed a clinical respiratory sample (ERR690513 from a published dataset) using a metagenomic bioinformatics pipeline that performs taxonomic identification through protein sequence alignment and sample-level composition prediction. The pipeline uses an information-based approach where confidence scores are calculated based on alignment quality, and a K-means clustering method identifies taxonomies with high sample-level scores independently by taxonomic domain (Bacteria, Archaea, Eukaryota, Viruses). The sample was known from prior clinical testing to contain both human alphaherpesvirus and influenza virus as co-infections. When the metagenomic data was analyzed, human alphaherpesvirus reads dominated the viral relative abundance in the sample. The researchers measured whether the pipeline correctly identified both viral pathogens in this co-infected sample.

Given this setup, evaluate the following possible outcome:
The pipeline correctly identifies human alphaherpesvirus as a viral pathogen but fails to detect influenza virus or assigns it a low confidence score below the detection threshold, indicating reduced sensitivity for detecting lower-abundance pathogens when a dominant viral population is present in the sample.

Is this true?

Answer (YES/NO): YES